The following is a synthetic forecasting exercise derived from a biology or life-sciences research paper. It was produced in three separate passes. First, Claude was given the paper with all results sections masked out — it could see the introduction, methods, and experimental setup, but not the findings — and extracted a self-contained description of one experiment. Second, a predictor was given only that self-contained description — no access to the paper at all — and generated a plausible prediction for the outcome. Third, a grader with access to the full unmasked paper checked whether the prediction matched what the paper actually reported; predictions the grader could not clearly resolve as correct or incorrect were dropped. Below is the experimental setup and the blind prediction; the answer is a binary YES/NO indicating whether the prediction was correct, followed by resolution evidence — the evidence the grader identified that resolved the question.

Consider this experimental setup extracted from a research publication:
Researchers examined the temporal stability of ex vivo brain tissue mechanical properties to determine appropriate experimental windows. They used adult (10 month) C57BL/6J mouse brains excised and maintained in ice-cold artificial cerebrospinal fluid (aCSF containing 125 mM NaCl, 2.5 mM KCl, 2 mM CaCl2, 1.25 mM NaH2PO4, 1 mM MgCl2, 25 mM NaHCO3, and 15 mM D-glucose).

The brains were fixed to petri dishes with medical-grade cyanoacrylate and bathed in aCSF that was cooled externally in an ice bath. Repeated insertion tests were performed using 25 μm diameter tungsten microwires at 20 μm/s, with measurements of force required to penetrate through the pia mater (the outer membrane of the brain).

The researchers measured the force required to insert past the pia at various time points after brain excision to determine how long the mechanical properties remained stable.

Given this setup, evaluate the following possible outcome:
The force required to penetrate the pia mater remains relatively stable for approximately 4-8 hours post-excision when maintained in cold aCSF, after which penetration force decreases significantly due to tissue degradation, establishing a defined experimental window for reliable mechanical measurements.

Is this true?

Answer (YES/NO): NO